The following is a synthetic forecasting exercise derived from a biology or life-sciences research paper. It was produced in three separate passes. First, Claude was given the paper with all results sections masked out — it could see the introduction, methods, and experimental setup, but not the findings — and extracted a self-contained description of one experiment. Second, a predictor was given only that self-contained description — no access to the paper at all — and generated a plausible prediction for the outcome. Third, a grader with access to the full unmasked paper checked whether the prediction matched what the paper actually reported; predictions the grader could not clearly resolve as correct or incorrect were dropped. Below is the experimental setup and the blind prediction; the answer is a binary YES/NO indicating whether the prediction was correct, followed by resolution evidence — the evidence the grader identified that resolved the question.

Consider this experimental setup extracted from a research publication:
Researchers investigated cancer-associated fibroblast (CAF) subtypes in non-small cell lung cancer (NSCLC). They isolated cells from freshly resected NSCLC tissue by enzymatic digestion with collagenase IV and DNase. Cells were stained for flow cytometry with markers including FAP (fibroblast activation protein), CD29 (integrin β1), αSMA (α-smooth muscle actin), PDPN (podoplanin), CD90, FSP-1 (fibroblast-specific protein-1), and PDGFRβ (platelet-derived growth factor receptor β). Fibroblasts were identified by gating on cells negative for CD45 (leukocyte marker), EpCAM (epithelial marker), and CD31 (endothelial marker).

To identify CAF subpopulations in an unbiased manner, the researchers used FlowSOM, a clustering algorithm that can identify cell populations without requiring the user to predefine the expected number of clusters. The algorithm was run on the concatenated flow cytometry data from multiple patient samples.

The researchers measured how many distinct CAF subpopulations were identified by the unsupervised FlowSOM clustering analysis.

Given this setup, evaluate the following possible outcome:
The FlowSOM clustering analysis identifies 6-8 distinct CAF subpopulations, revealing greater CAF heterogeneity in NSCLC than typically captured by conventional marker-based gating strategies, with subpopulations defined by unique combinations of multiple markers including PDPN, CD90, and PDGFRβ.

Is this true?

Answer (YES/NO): NO